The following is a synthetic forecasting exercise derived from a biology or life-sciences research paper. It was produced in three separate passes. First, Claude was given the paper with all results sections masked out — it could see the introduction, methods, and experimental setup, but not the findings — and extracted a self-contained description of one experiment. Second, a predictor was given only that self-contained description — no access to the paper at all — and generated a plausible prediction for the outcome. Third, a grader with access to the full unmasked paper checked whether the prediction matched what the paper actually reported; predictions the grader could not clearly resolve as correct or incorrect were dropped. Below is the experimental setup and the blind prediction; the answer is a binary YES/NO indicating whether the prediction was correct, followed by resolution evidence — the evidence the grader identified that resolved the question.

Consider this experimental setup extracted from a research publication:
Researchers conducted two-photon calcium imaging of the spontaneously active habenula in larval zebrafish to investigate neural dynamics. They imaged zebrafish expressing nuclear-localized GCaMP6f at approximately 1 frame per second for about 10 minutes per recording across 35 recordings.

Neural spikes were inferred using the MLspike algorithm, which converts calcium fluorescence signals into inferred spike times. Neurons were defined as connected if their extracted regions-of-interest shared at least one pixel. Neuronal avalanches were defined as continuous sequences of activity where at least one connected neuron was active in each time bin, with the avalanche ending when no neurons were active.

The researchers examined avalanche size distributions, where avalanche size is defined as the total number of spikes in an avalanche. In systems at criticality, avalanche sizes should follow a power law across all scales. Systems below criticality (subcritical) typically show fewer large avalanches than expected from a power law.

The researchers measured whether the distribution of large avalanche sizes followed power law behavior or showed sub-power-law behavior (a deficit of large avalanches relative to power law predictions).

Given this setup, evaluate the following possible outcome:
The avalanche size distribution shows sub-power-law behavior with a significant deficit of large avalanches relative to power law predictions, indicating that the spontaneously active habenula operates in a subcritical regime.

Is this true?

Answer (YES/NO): YES